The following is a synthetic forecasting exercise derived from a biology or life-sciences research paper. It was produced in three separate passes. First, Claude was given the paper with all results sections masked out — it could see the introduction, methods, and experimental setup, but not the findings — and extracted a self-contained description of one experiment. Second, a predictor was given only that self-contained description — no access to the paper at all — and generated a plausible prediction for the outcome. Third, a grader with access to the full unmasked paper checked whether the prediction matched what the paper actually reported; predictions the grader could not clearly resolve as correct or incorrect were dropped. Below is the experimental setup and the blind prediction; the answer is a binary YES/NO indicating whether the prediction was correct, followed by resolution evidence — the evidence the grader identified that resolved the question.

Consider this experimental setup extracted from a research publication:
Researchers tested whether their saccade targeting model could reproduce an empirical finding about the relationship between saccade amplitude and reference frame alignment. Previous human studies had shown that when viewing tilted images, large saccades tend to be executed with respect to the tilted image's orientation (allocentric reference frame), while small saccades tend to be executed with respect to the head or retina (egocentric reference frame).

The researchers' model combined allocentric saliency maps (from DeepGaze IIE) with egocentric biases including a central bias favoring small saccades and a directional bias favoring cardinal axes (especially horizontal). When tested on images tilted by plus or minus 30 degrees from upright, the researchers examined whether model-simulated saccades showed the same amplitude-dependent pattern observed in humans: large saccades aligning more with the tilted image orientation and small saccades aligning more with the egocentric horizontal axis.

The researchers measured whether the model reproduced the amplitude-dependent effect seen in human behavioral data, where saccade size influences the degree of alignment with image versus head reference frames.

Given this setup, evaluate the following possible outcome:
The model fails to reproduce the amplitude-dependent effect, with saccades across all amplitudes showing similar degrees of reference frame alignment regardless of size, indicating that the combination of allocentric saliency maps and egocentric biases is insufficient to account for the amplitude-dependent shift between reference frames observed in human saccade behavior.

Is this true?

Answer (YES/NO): NO